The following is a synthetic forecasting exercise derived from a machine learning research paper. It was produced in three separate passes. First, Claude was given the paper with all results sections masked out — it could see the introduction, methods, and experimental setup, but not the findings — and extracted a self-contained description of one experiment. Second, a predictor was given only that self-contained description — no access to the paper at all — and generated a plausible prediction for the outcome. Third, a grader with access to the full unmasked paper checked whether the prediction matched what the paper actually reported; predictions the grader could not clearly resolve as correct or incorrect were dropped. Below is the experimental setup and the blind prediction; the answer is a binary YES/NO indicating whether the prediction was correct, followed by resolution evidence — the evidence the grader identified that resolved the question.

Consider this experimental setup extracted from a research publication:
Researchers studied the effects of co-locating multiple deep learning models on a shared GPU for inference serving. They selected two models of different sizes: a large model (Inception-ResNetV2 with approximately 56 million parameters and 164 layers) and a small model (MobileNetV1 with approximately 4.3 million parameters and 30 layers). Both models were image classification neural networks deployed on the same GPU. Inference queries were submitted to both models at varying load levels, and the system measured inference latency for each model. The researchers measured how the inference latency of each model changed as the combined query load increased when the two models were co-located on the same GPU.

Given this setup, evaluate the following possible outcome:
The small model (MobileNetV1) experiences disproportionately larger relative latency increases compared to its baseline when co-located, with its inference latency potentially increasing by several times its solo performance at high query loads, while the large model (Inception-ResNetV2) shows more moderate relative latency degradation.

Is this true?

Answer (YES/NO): YES